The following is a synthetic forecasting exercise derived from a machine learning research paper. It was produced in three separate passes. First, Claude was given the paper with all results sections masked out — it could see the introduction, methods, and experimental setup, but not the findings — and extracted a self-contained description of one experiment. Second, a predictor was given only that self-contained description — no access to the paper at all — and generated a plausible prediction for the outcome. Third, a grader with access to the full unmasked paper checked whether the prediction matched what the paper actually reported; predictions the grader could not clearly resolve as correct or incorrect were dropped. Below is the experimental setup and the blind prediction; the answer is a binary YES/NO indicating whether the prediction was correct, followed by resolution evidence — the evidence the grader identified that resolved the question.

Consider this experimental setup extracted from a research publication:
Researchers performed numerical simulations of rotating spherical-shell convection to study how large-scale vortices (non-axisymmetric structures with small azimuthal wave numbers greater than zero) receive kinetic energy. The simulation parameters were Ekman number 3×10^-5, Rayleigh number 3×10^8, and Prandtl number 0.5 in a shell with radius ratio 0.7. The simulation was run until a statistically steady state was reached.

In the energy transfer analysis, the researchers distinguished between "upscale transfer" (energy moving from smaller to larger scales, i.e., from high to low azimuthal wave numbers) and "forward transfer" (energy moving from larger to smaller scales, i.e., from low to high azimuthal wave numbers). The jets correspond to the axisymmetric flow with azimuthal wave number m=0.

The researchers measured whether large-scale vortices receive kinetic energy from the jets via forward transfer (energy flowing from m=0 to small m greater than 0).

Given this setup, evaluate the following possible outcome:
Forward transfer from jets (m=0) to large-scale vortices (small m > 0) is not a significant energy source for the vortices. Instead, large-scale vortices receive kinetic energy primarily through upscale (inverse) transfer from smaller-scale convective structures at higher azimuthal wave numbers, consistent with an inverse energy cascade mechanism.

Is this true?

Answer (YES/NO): NO